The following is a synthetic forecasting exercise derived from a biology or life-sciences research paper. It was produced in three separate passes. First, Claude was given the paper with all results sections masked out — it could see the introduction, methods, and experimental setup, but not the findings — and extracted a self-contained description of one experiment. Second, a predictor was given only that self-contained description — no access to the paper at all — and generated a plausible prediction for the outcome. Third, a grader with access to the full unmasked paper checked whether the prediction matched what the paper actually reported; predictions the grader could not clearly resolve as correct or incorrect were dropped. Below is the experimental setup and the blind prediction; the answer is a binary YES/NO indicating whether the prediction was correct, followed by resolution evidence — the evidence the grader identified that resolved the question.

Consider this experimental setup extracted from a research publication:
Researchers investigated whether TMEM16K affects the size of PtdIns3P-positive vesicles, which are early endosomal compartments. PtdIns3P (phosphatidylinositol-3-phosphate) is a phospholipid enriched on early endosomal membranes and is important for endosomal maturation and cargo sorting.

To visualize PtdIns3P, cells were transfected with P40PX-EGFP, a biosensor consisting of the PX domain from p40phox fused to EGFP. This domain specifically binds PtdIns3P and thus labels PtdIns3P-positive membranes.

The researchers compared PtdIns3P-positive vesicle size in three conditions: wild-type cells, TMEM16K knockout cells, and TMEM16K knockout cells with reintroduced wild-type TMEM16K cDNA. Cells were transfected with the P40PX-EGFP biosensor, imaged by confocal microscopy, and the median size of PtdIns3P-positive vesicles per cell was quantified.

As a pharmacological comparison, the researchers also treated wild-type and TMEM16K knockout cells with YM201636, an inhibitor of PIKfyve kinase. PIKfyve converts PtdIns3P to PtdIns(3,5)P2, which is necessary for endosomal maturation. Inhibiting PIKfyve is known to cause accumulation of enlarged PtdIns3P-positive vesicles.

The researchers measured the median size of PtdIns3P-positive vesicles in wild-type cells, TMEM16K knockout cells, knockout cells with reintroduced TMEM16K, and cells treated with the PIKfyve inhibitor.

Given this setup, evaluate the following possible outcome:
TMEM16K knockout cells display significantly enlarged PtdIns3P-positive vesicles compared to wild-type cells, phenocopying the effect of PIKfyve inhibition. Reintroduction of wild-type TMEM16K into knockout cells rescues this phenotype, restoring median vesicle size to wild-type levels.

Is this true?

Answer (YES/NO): YES